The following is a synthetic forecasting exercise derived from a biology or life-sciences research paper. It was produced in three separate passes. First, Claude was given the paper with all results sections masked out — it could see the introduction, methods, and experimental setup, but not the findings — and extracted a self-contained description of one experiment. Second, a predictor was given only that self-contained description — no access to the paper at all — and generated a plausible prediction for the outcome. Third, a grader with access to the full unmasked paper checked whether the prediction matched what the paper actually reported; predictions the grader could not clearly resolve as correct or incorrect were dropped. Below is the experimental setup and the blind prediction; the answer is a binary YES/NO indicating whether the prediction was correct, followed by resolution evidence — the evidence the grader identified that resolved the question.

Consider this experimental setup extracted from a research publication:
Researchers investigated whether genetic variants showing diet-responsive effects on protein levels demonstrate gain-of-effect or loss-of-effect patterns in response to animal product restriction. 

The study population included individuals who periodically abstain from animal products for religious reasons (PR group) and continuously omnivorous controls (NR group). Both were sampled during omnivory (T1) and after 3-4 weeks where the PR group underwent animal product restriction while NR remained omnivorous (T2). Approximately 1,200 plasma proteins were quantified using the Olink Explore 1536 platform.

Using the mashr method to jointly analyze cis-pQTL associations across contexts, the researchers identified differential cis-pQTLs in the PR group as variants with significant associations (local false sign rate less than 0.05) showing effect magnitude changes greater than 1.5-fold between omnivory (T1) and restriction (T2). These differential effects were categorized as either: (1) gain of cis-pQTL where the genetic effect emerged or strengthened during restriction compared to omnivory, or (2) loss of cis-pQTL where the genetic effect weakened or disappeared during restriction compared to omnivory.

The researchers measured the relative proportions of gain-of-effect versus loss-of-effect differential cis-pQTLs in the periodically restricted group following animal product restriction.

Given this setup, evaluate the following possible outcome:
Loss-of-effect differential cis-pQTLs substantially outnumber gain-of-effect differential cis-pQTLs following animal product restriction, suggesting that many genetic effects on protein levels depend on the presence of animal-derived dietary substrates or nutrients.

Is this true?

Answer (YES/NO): NO